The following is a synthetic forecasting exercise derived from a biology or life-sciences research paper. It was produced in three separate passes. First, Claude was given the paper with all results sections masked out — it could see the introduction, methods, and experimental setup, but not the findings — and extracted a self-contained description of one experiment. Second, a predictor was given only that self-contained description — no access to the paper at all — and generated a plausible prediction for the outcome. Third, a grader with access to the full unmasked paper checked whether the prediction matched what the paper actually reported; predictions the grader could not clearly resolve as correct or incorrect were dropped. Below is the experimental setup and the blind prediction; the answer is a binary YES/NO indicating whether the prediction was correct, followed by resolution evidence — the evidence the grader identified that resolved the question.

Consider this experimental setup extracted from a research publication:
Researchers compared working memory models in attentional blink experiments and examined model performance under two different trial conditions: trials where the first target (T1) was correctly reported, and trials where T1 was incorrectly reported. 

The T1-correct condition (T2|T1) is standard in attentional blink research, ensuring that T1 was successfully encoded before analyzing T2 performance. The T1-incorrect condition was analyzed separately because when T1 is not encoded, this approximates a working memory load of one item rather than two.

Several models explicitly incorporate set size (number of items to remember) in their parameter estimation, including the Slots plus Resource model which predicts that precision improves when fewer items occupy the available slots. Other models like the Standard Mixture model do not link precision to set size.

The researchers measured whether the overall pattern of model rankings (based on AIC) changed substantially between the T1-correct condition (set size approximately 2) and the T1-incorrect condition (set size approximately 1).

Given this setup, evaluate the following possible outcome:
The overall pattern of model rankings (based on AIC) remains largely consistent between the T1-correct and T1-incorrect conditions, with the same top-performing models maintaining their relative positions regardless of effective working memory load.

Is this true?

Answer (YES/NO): YES